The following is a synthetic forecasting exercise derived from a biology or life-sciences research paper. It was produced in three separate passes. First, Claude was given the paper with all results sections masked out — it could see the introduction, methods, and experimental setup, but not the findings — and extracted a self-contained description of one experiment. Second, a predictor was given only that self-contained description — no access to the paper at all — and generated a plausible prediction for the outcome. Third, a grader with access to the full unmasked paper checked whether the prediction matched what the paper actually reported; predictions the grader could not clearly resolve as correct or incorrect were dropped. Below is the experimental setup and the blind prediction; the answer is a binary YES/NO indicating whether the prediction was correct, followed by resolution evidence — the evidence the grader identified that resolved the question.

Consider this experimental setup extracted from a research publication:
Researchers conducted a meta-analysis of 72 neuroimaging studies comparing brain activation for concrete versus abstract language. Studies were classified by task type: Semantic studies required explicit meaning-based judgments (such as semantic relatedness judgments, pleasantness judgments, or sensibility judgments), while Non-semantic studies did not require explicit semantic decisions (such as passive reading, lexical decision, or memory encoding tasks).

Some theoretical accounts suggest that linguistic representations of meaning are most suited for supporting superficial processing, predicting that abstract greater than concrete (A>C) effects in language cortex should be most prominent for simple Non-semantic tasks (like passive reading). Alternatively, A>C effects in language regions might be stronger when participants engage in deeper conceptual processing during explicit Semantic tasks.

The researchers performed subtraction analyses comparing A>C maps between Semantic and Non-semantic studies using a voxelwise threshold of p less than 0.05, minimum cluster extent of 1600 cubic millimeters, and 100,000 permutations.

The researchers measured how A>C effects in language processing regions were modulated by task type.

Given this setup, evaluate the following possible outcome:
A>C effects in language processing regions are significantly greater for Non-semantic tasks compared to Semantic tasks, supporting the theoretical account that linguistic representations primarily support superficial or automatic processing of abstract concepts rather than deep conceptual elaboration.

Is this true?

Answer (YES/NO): NO